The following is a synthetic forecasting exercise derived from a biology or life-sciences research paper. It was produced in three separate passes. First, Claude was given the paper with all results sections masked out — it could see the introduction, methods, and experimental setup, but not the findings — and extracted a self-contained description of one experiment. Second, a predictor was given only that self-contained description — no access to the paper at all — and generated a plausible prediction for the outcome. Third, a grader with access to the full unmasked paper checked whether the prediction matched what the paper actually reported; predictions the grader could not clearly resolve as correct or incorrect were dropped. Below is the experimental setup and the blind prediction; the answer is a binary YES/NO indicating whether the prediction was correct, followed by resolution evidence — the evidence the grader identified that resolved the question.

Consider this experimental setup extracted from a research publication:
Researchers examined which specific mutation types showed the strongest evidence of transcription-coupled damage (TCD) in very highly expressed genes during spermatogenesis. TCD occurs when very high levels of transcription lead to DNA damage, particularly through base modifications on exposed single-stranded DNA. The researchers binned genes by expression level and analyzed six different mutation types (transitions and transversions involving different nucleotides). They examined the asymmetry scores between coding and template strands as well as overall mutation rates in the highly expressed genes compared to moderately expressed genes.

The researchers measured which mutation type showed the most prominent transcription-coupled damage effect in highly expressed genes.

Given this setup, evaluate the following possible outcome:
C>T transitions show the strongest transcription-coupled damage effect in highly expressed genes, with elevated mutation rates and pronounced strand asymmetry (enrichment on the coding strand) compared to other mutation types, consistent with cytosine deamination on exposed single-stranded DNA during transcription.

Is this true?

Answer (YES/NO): NO